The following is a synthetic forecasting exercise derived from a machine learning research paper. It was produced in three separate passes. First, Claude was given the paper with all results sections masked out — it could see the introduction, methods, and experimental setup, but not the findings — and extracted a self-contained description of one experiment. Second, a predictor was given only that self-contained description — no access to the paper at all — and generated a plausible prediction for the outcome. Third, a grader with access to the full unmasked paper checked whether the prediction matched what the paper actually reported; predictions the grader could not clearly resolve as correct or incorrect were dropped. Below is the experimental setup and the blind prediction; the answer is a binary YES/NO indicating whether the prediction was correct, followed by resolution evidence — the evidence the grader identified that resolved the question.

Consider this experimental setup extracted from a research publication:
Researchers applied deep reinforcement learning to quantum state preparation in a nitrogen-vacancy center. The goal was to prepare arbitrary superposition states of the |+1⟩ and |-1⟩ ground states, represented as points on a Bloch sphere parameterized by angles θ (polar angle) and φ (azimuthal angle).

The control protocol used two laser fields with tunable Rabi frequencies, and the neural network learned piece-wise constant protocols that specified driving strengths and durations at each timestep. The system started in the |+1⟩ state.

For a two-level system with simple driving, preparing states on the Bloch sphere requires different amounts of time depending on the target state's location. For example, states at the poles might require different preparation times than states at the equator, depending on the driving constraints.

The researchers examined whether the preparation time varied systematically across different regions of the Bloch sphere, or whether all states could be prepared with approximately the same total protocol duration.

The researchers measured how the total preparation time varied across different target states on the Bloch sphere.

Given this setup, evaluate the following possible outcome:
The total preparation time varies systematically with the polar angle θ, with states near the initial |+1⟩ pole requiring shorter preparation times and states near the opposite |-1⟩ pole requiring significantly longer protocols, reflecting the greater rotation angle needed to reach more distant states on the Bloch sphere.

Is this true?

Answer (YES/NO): NO